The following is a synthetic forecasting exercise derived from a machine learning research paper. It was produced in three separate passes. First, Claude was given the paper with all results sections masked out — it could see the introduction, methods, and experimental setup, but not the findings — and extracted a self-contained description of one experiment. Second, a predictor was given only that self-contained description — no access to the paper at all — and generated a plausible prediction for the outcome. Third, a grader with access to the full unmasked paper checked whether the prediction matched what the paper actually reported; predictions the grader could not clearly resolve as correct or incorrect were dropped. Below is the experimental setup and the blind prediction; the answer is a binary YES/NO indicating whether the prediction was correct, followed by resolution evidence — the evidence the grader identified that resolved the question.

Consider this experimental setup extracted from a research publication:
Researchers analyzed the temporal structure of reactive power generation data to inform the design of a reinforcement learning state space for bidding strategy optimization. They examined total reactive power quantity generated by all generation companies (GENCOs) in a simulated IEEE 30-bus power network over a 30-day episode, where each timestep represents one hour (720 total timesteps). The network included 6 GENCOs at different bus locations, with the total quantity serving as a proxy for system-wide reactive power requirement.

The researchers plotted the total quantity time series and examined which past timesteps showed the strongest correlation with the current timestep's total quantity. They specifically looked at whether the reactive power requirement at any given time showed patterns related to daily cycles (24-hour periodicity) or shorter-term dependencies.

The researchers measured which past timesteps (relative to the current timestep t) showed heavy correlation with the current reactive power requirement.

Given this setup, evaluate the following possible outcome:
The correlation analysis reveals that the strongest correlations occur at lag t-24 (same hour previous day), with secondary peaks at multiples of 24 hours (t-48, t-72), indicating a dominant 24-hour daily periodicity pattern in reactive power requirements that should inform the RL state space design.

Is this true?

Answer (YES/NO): NO